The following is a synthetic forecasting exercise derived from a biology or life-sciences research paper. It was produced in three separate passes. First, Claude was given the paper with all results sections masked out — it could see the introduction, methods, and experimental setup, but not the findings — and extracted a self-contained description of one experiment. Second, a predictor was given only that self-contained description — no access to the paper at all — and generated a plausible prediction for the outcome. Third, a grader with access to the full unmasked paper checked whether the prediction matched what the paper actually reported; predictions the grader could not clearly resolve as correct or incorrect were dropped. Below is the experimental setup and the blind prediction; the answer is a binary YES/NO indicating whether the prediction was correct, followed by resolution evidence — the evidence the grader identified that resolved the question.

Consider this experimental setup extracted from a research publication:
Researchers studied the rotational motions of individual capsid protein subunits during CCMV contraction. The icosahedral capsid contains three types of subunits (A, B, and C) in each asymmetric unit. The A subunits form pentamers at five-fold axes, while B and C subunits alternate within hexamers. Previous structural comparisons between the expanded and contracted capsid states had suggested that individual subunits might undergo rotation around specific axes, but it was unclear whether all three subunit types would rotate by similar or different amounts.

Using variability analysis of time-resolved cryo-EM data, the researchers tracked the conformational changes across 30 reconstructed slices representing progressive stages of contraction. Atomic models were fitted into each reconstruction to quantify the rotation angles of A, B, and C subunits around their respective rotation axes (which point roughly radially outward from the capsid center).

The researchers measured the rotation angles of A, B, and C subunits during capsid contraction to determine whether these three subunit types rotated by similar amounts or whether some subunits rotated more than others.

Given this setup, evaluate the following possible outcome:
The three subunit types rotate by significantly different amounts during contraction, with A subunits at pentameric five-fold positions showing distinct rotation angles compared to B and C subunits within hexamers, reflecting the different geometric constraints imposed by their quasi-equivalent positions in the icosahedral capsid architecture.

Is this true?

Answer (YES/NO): YES